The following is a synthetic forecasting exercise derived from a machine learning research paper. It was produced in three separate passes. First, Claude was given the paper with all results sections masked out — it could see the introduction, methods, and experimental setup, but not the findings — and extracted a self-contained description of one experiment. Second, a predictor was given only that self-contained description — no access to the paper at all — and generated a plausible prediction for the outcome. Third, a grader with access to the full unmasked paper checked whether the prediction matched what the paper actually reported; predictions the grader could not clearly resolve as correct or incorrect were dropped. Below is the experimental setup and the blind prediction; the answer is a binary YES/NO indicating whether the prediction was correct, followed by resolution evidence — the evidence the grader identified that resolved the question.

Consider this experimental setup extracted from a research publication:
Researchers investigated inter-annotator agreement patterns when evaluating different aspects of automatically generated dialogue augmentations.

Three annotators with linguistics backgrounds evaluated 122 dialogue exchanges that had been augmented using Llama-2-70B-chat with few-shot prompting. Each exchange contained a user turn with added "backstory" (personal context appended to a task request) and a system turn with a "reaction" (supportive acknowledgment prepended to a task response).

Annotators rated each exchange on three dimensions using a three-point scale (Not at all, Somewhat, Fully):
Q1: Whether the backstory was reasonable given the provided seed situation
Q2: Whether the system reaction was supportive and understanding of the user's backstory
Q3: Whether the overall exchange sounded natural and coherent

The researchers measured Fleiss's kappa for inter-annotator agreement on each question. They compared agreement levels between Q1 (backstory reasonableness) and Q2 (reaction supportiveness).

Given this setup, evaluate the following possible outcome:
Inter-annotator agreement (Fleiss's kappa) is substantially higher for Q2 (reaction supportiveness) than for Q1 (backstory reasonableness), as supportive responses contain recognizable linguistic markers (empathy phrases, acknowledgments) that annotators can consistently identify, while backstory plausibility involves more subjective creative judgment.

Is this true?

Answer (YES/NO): NO